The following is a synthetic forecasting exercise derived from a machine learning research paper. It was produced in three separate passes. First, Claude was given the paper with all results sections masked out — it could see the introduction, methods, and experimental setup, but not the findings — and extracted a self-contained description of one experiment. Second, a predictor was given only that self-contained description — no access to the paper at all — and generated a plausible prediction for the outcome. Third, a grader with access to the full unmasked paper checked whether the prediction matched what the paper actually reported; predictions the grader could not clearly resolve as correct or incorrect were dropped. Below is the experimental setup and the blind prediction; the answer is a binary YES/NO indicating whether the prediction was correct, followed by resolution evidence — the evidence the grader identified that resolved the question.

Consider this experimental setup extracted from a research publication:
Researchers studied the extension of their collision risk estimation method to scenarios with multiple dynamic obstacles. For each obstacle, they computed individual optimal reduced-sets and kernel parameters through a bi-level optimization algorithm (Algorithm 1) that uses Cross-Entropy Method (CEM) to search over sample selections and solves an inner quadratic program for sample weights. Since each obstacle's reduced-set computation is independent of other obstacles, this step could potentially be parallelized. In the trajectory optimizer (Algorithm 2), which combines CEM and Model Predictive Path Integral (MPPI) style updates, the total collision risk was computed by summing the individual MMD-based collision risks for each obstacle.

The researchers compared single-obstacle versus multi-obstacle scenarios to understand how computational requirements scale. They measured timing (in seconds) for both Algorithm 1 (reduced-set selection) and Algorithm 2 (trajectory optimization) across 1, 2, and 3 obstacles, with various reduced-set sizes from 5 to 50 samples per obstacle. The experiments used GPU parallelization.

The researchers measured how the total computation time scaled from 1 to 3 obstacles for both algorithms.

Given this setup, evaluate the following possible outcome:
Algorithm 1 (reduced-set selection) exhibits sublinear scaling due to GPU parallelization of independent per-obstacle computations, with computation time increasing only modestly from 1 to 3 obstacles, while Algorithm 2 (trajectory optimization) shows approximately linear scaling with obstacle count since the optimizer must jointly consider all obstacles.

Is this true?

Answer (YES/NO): NO